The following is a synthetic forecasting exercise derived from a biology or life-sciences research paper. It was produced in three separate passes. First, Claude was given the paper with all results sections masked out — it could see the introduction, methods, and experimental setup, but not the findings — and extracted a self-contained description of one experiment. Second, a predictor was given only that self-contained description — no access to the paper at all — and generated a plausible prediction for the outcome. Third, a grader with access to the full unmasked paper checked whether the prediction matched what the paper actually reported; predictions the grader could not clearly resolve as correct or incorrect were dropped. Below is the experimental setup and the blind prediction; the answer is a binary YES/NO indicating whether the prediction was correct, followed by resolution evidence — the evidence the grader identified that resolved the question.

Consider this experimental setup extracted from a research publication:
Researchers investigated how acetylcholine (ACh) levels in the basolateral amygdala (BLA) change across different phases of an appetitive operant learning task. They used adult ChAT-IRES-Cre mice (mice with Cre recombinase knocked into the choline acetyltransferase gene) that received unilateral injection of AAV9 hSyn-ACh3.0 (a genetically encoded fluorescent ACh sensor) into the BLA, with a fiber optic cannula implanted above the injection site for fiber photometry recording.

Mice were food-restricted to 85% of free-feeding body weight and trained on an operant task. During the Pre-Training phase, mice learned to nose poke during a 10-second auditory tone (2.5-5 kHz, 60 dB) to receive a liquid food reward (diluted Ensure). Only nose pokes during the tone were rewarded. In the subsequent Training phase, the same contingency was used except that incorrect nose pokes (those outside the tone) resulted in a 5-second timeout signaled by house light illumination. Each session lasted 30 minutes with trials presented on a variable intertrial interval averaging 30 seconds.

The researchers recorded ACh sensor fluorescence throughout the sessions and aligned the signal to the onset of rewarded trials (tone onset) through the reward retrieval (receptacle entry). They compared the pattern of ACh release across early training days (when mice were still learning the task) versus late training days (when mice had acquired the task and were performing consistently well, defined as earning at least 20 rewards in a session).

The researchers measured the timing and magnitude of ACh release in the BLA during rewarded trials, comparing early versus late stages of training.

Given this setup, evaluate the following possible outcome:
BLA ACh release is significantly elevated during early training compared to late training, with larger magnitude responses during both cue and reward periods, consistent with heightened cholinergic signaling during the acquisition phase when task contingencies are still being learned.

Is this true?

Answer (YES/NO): NO